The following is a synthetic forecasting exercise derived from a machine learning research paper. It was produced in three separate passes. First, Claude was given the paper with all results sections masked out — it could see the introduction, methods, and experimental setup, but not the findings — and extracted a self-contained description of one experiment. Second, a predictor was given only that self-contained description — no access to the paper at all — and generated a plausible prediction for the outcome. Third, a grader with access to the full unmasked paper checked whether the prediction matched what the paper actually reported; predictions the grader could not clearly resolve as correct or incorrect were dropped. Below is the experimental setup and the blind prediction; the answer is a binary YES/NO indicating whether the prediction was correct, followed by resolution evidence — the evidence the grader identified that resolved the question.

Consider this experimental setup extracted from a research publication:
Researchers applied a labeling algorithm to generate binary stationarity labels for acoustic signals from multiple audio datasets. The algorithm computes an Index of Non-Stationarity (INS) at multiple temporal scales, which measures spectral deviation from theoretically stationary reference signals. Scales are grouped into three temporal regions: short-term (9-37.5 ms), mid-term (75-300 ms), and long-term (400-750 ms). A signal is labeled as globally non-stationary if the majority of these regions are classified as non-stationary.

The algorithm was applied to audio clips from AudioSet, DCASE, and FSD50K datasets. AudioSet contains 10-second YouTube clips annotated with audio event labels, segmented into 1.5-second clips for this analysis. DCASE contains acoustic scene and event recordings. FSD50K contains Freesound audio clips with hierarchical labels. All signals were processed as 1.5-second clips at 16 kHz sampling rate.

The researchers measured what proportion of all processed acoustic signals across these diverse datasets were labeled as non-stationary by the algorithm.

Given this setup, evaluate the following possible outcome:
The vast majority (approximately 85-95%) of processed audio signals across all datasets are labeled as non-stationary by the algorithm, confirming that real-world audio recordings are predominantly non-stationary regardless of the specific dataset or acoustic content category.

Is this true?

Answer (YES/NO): NO